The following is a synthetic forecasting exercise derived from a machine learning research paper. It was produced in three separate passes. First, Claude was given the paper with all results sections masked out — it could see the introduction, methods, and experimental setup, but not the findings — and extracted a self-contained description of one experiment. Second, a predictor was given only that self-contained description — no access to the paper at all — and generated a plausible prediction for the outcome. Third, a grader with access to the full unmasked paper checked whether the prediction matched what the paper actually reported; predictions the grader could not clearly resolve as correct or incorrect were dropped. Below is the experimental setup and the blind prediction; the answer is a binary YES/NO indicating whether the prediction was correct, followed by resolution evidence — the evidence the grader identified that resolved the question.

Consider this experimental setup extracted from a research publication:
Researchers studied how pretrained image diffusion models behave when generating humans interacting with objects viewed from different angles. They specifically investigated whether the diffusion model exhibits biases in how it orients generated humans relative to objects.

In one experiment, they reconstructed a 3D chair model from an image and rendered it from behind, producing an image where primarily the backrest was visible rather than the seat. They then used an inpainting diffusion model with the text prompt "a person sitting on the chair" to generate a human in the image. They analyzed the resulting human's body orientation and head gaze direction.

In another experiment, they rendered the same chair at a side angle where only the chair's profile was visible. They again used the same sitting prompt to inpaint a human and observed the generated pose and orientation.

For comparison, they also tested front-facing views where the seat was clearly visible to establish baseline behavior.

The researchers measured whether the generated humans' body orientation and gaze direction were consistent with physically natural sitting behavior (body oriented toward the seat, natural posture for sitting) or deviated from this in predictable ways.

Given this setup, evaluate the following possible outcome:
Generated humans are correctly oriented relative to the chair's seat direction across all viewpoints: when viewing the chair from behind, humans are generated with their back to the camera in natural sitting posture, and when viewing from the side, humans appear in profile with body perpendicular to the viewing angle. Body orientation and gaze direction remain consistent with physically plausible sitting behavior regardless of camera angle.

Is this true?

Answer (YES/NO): NO